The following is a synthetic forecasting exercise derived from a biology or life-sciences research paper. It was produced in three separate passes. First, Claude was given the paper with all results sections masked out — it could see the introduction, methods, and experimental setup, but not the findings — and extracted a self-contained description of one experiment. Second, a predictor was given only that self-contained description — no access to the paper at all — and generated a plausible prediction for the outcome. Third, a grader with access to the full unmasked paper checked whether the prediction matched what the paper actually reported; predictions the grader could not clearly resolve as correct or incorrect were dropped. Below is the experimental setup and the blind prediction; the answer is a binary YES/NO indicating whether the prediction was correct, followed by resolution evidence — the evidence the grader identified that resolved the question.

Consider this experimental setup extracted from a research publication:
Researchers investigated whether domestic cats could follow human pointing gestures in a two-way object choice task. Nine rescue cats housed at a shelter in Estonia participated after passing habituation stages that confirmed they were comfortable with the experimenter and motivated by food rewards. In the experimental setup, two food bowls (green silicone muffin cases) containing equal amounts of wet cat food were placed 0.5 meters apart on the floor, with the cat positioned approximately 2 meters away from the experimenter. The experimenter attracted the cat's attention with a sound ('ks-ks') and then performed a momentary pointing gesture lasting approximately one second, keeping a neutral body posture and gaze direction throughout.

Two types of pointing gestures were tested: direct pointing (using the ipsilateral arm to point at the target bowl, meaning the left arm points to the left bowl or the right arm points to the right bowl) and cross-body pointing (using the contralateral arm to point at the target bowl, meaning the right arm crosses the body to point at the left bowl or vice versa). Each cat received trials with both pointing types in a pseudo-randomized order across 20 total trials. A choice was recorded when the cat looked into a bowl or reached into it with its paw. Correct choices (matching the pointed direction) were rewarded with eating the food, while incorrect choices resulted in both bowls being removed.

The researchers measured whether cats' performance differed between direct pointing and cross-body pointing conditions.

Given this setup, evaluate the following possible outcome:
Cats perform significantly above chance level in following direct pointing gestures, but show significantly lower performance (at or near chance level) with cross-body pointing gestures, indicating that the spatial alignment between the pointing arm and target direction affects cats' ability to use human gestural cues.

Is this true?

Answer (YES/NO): NO